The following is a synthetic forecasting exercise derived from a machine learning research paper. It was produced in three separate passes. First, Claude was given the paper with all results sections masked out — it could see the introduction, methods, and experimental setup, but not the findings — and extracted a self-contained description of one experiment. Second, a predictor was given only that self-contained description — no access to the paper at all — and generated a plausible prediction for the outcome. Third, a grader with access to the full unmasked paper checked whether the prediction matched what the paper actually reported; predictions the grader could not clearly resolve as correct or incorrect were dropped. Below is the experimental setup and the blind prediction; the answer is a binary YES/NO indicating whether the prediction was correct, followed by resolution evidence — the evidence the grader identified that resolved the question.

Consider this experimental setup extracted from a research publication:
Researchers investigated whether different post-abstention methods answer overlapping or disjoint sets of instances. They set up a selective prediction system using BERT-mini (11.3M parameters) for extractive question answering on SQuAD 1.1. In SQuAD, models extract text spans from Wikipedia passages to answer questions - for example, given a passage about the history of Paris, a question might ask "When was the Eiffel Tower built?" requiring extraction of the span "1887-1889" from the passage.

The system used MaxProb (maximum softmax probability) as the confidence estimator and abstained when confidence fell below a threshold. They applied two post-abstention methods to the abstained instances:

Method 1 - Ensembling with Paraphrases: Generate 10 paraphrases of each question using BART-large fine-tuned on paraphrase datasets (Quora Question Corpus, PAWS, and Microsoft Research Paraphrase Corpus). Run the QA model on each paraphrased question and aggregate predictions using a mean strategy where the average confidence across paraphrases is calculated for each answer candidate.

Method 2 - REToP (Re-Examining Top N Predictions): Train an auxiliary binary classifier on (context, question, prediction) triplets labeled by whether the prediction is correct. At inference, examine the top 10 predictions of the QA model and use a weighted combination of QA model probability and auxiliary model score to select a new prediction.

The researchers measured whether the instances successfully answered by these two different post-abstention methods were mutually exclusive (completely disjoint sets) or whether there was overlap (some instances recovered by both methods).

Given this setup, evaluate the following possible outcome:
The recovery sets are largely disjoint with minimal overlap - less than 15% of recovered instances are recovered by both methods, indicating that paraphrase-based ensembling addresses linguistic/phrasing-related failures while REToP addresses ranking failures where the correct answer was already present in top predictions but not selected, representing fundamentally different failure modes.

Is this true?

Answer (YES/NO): YES